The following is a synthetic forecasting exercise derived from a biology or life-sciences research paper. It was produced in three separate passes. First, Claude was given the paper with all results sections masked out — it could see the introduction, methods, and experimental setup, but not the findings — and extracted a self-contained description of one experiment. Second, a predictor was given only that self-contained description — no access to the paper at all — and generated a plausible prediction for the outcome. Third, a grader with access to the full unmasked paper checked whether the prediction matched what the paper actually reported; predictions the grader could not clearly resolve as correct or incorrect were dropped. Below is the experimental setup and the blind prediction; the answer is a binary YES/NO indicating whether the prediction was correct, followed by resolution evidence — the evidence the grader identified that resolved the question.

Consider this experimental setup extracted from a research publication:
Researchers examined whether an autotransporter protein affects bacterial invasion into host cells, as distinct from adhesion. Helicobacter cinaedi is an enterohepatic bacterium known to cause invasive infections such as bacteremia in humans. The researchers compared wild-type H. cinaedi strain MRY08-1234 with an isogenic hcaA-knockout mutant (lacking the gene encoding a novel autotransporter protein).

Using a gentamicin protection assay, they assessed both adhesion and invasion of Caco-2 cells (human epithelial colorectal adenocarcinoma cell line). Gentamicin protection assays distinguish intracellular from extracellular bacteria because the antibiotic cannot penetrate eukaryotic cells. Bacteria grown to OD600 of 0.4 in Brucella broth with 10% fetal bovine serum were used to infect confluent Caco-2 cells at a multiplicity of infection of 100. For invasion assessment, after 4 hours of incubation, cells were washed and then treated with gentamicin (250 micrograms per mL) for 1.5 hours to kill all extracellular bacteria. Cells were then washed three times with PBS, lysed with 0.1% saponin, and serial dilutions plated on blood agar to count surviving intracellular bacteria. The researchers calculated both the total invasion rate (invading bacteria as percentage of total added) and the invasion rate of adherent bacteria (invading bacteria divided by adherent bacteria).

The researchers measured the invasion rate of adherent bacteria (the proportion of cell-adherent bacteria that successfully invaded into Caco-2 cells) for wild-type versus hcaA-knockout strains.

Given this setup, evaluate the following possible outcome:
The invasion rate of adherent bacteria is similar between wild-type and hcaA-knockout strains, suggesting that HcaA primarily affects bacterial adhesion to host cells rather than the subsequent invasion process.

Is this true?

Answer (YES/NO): NO